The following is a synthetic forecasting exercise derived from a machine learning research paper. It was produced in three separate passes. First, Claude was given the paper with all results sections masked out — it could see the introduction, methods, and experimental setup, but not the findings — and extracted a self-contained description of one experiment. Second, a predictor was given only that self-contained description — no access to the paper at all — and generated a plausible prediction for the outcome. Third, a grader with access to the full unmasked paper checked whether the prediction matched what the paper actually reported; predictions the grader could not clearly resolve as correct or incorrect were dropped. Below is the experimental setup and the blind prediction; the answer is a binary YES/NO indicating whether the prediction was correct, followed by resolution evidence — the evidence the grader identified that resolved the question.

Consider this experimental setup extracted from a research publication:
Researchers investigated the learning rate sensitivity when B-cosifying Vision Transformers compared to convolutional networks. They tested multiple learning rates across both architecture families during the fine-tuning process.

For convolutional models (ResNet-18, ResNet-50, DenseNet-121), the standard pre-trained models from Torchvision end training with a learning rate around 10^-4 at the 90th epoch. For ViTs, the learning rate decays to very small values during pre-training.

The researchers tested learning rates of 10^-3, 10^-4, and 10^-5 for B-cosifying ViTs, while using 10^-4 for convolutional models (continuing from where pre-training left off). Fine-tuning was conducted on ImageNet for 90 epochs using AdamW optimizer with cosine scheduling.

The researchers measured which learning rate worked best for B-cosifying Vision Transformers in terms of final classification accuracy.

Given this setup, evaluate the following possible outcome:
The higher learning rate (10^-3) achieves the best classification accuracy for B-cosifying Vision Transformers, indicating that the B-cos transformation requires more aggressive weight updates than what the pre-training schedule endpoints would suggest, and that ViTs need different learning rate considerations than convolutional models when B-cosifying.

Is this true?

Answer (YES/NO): YES